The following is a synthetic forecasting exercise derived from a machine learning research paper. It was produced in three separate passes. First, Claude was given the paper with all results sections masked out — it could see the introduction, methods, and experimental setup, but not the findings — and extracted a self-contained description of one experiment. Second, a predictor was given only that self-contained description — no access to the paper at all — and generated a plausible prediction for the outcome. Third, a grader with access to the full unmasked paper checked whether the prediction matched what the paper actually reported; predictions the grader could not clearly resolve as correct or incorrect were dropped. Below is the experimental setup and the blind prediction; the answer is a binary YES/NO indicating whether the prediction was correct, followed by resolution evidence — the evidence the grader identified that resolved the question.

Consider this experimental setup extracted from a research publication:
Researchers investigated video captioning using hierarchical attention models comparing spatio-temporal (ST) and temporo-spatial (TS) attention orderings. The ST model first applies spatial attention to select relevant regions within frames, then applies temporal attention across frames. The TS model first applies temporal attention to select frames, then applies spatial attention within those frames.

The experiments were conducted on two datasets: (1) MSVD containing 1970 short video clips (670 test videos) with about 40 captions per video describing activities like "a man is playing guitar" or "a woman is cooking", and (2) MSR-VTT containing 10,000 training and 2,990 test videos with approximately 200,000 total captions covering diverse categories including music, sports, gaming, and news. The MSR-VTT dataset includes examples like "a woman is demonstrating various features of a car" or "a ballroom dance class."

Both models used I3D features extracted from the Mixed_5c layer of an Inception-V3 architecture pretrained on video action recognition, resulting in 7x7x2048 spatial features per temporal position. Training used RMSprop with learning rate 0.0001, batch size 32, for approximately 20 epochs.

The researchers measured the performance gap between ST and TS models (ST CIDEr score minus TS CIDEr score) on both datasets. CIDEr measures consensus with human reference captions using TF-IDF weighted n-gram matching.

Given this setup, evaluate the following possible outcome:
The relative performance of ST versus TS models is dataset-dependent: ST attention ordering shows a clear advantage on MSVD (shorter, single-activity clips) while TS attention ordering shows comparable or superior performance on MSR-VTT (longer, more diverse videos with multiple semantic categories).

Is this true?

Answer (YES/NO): YES